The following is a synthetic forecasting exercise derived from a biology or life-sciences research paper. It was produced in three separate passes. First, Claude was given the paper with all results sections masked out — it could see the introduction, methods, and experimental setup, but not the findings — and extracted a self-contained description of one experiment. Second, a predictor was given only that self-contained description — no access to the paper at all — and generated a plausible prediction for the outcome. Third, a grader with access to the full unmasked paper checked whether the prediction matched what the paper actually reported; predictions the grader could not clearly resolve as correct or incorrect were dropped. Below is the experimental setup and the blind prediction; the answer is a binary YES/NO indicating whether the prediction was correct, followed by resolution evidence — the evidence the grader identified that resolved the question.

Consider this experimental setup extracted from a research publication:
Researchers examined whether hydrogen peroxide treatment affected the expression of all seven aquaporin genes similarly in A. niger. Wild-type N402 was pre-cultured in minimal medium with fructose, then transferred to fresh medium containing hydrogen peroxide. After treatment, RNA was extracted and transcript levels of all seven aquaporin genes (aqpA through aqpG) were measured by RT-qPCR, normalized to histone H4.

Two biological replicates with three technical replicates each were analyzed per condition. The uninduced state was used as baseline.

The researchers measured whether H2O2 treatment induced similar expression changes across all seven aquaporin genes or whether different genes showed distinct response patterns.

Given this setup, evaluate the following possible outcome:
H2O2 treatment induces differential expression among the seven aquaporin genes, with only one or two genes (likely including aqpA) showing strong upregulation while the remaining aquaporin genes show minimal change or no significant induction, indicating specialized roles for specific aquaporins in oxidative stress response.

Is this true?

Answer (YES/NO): NO